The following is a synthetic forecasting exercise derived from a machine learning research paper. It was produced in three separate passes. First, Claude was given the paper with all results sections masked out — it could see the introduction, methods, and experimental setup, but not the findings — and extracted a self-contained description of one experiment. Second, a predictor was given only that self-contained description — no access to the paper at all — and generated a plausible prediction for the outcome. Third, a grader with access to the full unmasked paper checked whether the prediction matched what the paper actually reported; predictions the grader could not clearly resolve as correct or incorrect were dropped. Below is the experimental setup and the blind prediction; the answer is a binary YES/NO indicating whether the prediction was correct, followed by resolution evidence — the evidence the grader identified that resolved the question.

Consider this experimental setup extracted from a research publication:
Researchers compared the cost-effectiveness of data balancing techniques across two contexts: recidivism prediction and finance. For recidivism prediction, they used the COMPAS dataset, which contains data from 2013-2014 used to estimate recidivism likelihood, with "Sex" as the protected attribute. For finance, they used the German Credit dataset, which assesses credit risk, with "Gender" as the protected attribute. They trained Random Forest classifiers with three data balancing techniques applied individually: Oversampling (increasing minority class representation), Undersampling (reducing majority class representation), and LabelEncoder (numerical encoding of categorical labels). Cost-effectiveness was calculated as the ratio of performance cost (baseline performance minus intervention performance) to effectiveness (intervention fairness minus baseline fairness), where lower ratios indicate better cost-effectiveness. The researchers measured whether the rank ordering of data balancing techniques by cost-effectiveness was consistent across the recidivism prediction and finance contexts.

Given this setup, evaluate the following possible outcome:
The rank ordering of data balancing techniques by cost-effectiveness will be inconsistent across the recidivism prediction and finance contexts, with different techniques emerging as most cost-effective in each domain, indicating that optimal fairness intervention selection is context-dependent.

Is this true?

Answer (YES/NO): YES